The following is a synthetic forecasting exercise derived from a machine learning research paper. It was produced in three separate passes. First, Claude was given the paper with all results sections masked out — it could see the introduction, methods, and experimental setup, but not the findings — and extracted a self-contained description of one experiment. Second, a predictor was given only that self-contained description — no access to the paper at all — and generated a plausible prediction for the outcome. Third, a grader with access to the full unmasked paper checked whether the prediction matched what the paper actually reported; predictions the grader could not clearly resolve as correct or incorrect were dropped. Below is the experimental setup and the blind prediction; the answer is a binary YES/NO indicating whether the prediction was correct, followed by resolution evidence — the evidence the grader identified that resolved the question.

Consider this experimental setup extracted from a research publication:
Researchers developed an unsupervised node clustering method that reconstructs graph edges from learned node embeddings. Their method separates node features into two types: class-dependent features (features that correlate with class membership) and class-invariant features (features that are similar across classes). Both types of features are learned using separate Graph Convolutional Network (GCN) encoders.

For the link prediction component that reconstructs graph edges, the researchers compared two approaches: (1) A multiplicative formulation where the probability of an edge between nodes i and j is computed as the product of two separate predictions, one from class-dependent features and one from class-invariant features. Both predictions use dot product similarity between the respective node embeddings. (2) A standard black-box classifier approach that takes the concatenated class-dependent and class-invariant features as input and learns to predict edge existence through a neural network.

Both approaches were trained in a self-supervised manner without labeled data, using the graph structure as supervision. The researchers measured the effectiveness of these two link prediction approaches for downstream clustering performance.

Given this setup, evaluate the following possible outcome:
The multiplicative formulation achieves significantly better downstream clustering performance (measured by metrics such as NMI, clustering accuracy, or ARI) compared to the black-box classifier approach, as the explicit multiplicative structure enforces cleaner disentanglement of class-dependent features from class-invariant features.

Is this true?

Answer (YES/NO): NO